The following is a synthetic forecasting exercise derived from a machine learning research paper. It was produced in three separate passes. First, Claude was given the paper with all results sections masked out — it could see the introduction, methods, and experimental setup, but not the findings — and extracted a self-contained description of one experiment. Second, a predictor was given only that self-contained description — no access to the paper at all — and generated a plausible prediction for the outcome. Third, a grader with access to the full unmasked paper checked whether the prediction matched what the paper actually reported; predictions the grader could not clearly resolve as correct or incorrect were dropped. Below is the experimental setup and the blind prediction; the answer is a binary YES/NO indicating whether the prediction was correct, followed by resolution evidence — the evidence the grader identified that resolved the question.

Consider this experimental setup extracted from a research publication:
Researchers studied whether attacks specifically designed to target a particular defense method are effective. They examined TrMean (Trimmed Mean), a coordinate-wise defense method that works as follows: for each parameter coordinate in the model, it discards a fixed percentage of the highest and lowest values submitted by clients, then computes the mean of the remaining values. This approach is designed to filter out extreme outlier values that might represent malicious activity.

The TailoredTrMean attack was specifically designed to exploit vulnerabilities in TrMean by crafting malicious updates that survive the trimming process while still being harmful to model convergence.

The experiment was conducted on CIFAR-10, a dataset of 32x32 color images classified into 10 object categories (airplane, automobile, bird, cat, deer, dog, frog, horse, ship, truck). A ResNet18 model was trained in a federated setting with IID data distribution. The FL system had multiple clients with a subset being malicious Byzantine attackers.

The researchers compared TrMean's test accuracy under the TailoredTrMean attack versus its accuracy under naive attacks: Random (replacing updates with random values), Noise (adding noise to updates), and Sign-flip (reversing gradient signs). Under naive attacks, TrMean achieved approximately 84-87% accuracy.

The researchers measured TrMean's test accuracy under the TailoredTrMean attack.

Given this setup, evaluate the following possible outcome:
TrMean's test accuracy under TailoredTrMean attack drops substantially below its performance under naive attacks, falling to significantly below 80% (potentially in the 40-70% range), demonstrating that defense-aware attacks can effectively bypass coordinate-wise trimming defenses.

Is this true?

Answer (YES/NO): YES